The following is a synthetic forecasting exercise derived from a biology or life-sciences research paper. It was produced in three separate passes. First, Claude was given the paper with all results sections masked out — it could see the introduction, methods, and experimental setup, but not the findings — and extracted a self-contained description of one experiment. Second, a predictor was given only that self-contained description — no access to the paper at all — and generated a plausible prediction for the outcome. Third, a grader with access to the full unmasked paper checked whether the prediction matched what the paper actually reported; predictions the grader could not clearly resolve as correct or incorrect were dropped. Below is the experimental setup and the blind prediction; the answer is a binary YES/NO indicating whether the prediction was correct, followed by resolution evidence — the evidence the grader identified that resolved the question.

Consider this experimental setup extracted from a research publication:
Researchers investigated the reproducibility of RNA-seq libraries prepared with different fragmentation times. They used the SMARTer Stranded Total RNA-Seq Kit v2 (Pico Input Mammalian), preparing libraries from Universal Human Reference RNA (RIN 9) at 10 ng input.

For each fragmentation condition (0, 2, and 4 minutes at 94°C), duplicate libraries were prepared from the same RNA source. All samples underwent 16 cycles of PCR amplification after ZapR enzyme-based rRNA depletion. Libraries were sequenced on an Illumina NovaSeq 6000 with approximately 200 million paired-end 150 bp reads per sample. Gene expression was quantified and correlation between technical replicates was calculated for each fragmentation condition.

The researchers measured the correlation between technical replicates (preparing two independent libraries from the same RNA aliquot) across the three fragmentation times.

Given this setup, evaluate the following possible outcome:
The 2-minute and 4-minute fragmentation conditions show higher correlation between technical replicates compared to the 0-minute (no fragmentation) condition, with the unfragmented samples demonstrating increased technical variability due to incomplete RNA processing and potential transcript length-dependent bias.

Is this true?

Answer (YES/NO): NO